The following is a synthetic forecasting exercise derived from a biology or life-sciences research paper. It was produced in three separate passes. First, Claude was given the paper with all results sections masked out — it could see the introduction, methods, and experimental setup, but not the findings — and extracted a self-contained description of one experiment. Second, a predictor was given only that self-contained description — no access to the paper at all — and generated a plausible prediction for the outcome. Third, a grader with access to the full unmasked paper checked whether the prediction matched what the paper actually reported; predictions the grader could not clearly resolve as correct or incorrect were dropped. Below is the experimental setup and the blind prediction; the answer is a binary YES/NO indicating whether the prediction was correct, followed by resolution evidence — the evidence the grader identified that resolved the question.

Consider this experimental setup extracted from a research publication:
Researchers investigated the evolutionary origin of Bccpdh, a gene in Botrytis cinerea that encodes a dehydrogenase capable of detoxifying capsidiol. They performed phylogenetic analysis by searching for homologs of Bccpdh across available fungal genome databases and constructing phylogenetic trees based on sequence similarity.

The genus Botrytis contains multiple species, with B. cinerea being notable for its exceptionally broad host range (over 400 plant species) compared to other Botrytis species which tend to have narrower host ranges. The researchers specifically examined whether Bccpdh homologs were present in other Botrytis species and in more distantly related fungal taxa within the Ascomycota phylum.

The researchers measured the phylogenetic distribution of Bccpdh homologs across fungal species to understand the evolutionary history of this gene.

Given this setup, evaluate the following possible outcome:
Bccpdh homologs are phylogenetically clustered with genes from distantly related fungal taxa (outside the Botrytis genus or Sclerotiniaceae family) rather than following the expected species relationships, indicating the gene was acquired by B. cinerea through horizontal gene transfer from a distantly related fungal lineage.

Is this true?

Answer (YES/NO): YES